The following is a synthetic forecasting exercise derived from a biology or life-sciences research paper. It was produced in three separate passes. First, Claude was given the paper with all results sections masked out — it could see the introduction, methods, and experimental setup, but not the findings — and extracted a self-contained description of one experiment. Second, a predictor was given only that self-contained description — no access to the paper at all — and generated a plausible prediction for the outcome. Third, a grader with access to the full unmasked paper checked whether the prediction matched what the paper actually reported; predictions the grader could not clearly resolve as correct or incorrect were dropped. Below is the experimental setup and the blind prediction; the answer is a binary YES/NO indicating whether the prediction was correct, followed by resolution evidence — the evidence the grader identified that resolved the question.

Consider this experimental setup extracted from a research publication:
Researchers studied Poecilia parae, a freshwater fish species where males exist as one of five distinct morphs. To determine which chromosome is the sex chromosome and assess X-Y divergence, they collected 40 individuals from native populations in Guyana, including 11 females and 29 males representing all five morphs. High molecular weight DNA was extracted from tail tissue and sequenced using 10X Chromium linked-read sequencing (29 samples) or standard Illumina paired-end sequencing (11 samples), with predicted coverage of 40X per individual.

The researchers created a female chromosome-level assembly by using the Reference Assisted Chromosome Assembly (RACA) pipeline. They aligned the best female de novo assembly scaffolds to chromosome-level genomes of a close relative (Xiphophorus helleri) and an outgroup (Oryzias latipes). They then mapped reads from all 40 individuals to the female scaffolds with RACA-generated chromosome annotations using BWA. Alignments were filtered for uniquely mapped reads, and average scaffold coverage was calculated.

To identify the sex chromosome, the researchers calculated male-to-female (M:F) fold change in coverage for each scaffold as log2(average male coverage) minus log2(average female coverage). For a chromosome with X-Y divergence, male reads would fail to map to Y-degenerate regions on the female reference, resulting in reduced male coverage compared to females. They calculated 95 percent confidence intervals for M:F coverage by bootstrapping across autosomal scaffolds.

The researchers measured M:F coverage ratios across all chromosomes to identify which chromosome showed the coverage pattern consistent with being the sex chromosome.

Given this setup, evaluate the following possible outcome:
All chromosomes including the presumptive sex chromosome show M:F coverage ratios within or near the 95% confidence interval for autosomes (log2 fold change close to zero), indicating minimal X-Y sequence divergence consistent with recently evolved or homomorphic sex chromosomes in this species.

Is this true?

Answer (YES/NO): NO